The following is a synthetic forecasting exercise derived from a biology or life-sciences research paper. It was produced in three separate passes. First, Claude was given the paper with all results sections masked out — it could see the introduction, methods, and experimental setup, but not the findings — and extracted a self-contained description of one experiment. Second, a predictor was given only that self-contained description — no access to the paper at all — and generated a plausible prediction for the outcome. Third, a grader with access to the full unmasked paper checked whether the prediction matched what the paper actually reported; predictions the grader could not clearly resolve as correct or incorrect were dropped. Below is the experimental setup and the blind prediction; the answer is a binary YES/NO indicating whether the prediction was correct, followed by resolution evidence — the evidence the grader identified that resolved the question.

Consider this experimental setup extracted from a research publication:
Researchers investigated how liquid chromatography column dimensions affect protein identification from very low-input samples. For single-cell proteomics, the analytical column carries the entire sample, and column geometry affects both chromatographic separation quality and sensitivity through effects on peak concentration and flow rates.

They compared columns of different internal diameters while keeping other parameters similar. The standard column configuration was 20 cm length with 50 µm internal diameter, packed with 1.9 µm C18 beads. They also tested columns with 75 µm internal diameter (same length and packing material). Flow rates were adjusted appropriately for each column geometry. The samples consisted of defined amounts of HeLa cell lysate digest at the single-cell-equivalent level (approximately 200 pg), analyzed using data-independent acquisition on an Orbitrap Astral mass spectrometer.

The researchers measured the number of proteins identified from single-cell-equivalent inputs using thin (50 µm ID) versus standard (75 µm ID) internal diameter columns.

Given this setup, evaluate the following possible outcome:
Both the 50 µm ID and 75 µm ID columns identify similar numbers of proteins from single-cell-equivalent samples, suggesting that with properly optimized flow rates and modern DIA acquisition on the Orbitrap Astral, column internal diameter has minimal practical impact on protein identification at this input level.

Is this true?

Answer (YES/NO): NO